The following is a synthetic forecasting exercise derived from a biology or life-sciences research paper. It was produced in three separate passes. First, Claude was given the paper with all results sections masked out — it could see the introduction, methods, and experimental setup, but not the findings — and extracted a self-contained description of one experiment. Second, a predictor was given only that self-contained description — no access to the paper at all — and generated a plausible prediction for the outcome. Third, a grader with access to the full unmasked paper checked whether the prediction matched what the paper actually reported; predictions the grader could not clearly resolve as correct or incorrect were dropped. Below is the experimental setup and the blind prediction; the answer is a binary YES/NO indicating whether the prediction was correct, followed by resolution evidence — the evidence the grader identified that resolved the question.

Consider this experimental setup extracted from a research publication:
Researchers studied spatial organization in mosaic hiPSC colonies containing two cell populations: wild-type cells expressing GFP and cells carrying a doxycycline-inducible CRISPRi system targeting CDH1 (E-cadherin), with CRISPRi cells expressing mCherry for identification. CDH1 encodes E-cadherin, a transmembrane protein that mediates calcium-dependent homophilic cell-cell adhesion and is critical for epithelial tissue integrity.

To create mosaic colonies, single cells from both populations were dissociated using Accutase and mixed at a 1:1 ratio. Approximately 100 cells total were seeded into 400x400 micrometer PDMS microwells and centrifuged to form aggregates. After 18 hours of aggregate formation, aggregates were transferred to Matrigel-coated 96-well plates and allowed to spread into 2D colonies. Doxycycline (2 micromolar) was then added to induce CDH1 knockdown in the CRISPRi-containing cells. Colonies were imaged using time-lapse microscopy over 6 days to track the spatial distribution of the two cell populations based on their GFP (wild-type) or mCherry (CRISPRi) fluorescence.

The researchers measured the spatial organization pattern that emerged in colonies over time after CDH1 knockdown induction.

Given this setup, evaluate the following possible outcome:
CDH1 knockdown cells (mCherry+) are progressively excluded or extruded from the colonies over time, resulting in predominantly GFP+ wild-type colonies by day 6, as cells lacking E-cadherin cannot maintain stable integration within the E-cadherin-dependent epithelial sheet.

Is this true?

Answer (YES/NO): NO